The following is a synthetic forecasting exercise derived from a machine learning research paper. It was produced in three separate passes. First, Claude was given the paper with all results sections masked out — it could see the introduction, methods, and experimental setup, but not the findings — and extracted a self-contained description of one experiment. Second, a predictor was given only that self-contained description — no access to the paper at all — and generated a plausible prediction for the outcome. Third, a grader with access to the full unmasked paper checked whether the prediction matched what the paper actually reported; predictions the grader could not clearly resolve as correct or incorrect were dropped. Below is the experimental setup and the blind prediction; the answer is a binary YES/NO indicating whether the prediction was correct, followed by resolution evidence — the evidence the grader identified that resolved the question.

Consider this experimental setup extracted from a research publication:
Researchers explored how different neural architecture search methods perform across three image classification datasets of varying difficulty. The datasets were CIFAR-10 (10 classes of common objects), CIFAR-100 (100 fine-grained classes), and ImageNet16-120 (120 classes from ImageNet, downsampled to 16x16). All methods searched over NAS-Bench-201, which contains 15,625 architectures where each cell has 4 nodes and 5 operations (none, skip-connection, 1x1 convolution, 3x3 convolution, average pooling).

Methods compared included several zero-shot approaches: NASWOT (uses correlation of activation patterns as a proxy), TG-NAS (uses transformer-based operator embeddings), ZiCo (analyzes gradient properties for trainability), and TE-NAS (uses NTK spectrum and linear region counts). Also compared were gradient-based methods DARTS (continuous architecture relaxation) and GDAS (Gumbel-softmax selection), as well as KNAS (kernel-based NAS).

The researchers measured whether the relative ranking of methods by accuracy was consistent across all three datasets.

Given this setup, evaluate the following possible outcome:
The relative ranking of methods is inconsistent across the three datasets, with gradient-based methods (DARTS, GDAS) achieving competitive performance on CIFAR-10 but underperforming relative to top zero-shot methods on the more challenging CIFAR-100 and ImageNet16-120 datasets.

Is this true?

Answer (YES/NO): NO